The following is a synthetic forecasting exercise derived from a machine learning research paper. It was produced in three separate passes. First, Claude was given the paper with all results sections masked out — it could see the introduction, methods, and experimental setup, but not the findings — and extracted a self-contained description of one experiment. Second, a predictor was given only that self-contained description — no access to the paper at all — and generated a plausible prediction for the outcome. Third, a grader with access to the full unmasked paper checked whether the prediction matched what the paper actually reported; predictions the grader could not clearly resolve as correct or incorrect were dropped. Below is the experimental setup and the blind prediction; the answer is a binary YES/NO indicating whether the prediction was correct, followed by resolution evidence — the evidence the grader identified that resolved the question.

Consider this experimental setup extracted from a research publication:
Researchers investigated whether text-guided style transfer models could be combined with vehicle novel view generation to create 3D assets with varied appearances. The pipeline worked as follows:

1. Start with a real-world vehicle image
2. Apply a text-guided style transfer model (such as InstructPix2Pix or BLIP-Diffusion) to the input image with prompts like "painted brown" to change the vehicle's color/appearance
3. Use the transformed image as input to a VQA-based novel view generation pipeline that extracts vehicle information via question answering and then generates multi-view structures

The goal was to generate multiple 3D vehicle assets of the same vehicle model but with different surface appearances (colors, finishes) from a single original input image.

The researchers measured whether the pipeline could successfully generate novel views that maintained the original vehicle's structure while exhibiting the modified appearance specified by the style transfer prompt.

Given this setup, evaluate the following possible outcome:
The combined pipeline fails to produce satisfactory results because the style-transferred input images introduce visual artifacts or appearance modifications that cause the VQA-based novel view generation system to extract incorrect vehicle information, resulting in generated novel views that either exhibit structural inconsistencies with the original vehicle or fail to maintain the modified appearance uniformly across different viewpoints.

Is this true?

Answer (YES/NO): NO